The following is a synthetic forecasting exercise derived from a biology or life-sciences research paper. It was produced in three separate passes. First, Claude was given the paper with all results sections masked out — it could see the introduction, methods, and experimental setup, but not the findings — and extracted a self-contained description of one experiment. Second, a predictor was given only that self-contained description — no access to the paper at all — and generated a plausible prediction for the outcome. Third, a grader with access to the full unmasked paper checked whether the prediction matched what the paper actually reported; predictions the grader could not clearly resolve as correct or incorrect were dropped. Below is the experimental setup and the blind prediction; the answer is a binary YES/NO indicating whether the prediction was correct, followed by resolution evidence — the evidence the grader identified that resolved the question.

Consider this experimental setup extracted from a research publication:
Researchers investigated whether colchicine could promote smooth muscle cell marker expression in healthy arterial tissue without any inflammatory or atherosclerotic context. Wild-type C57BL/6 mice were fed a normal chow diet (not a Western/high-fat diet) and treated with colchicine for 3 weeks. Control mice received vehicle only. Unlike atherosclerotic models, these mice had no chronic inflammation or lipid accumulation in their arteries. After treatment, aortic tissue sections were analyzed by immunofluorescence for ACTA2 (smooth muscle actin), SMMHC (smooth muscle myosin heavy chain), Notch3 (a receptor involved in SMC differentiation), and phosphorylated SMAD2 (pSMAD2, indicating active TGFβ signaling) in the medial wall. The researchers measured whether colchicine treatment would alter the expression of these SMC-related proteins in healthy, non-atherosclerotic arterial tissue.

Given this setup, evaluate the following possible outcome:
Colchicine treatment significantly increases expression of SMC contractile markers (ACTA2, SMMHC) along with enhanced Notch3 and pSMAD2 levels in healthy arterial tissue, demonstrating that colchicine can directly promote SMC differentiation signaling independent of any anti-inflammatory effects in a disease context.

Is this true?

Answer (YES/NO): YES